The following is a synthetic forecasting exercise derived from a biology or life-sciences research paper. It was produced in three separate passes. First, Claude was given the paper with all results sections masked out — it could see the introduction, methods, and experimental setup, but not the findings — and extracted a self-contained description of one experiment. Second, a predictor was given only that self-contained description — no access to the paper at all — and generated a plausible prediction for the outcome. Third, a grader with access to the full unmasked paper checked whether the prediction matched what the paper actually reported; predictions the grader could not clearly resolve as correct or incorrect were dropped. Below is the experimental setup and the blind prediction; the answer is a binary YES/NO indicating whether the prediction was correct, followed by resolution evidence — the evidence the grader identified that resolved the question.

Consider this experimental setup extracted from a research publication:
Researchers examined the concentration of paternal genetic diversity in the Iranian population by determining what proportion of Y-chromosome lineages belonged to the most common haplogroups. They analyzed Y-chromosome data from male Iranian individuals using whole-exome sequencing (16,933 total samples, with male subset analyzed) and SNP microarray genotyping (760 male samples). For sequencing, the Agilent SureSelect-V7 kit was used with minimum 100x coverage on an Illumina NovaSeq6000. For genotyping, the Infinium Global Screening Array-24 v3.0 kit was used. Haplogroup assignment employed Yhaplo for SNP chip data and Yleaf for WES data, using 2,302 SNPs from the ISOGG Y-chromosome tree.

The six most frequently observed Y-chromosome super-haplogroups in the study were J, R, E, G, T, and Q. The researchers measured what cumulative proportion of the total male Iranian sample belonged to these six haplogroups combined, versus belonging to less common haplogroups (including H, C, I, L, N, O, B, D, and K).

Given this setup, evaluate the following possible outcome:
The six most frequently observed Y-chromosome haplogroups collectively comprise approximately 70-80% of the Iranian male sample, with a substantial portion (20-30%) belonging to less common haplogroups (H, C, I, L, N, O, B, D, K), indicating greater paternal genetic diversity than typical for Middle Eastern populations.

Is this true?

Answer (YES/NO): NO